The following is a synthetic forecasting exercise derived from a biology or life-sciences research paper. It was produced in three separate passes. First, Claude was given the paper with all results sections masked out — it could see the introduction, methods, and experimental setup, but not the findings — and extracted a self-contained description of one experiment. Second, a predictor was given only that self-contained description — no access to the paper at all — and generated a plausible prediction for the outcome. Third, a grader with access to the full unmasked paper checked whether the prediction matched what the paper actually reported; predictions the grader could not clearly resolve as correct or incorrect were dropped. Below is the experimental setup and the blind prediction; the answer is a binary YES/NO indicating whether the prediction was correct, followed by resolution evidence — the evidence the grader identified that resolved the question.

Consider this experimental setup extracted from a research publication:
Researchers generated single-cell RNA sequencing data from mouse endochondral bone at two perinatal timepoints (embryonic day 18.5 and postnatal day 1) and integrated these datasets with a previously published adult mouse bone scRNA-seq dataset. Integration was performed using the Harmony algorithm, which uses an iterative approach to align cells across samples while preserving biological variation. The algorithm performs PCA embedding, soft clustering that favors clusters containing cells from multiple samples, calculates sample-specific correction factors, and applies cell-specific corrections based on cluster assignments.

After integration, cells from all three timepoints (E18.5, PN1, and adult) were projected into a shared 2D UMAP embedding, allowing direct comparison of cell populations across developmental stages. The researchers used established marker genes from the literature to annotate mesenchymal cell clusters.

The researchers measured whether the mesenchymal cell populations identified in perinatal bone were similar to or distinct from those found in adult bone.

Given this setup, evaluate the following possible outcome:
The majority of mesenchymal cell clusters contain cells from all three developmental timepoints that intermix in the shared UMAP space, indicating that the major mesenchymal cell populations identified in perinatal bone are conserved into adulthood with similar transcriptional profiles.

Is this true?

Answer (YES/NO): NO